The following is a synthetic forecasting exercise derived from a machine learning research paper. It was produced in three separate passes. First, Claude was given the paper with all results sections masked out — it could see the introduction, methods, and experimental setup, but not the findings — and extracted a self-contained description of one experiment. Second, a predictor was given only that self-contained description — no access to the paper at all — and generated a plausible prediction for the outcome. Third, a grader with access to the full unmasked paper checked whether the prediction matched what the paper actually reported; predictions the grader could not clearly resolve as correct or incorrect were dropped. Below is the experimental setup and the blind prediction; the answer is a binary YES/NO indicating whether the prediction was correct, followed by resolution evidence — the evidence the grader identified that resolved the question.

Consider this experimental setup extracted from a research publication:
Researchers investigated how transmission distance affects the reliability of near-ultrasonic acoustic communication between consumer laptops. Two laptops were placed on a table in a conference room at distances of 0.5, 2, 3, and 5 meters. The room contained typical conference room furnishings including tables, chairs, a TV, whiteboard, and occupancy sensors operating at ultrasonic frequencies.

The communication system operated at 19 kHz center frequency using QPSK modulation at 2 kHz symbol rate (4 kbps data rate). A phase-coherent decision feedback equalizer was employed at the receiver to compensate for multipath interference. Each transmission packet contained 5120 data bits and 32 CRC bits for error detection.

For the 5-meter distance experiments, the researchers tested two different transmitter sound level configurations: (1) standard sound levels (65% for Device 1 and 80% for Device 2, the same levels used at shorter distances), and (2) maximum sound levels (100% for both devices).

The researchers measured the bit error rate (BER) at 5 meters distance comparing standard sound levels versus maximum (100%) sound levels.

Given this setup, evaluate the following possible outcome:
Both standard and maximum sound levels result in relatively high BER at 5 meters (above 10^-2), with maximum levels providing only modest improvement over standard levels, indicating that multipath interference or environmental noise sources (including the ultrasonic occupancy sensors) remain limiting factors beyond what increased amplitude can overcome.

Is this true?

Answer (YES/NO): NO